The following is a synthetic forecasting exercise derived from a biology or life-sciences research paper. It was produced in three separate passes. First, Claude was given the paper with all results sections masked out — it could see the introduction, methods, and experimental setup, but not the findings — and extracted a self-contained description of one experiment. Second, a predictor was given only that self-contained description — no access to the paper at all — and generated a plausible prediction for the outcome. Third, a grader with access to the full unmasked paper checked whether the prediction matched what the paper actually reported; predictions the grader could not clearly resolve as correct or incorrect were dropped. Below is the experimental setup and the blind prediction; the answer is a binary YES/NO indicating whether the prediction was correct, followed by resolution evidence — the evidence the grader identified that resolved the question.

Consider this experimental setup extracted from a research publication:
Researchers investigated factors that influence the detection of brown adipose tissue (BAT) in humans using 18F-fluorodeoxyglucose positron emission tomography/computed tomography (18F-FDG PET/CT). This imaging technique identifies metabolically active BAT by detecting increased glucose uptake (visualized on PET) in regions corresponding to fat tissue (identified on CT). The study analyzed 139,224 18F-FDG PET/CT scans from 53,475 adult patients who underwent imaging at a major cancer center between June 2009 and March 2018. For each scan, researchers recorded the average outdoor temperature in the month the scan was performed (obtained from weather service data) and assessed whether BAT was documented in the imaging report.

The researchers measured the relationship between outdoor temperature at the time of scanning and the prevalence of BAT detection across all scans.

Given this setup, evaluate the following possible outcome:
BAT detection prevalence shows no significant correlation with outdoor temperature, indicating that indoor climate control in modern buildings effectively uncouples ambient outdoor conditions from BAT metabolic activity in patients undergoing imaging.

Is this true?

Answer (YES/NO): NO